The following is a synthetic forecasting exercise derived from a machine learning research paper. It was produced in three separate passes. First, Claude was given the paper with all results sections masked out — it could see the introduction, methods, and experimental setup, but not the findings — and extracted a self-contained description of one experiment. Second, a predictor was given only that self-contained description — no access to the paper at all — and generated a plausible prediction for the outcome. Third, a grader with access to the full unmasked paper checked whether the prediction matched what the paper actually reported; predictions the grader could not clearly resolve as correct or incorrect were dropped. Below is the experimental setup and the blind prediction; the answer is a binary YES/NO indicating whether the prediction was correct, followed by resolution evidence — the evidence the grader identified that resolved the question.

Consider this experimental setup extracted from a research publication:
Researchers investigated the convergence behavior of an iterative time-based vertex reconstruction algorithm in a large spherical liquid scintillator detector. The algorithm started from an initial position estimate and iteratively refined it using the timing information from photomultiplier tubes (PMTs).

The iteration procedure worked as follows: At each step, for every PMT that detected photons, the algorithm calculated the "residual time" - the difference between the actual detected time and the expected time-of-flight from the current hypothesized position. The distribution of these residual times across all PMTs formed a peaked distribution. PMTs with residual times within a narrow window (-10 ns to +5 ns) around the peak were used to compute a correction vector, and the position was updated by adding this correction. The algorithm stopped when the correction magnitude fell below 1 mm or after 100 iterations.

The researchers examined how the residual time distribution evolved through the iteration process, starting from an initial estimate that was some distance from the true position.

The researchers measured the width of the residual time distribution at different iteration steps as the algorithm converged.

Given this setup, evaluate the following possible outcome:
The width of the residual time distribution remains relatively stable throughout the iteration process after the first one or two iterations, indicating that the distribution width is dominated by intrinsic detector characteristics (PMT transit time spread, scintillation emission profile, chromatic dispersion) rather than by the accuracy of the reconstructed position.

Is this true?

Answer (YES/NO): NO